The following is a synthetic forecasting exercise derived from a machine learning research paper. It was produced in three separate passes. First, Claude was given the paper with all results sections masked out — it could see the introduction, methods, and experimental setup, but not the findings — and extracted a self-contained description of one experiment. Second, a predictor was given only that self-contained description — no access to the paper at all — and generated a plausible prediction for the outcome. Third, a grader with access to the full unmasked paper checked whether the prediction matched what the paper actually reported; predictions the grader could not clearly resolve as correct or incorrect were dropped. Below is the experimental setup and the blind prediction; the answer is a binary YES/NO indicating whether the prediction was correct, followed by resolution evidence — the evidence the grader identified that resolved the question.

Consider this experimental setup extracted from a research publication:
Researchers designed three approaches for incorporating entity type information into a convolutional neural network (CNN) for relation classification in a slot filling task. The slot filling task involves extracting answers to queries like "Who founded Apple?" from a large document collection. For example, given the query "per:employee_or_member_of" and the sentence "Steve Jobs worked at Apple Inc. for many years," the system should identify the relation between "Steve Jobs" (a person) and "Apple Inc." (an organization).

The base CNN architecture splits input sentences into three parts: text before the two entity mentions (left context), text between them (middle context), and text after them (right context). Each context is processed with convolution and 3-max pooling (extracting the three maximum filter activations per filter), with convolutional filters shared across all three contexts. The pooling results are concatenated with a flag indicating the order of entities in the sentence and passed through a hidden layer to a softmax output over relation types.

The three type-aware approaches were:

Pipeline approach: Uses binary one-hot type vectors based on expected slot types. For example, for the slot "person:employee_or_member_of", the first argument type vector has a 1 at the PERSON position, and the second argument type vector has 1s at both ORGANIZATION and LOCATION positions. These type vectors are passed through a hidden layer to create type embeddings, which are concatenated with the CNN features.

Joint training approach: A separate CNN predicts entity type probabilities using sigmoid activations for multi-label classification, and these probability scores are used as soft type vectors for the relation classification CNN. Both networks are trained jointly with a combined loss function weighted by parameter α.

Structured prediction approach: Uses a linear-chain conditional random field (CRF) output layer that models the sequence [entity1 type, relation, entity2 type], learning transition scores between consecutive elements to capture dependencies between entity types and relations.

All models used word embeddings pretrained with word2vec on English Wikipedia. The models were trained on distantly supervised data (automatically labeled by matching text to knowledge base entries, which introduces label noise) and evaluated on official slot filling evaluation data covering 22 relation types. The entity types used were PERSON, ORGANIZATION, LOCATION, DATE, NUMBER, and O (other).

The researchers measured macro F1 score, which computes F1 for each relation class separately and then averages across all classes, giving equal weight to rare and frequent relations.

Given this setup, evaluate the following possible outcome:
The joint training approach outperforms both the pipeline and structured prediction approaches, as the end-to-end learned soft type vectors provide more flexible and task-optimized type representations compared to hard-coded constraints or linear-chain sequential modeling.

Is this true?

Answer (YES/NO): NO